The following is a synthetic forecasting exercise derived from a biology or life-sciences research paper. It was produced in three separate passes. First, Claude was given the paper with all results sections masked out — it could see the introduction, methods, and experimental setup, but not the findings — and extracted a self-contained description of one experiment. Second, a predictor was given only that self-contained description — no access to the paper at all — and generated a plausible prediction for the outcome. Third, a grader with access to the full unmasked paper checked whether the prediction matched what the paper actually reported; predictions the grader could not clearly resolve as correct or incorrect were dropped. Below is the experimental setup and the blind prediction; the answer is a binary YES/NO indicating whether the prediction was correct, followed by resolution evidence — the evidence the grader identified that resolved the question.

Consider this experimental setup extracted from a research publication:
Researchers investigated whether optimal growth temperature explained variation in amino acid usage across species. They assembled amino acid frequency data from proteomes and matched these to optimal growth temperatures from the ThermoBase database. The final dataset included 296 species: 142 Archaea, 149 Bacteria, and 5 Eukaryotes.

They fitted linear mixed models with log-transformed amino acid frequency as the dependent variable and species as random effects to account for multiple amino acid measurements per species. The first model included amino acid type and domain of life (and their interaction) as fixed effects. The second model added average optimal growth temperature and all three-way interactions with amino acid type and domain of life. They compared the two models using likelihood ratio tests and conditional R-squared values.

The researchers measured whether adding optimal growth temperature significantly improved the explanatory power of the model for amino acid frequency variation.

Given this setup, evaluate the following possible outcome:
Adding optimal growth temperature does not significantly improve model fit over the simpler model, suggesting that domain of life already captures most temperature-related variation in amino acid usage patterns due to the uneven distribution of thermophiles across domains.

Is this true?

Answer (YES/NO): NO